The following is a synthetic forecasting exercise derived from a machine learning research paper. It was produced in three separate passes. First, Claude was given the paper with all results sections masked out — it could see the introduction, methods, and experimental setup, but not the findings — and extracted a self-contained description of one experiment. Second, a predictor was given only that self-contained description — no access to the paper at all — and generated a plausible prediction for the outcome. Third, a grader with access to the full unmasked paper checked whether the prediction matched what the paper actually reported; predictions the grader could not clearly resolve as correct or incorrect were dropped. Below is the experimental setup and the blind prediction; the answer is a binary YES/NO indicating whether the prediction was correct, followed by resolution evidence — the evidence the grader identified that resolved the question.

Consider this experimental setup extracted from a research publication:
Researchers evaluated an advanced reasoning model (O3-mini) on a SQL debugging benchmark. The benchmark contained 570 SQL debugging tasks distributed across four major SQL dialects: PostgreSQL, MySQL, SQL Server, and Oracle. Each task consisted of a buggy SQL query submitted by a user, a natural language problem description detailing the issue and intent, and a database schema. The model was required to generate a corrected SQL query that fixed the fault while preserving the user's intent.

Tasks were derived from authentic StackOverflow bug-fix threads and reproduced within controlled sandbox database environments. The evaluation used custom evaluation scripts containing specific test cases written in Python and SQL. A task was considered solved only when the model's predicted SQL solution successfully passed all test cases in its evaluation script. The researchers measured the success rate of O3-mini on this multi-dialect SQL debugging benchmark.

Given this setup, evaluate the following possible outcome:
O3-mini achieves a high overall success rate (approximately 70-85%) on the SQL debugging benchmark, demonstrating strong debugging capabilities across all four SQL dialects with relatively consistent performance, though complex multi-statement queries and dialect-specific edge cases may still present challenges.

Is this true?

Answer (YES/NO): NO